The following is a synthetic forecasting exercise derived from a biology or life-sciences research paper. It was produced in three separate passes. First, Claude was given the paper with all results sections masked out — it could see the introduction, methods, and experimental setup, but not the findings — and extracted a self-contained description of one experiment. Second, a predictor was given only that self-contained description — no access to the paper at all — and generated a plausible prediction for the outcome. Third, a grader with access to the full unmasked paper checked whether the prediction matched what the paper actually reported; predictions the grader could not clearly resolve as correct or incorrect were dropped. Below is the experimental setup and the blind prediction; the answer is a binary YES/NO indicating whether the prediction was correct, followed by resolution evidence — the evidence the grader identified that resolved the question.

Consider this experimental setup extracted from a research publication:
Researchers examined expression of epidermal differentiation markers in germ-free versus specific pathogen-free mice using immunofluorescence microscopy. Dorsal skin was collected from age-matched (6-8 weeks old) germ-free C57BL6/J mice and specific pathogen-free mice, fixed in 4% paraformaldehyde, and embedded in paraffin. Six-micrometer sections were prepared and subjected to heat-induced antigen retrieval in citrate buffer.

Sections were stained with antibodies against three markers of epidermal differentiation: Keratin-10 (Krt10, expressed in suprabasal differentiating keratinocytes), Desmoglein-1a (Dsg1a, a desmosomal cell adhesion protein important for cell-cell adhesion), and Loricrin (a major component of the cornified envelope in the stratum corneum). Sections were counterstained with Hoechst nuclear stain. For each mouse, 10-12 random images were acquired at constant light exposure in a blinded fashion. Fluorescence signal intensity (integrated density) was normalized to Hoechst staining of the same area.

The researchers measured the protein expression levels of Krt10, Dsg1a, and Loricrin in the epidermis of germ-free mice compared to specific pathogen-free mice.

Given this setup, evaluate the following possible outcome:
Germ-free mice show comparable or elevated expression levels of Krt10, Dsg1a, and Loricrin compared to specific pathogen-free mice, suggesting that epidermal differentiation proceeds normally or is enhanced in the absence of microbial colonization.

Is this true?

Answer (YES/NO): NO